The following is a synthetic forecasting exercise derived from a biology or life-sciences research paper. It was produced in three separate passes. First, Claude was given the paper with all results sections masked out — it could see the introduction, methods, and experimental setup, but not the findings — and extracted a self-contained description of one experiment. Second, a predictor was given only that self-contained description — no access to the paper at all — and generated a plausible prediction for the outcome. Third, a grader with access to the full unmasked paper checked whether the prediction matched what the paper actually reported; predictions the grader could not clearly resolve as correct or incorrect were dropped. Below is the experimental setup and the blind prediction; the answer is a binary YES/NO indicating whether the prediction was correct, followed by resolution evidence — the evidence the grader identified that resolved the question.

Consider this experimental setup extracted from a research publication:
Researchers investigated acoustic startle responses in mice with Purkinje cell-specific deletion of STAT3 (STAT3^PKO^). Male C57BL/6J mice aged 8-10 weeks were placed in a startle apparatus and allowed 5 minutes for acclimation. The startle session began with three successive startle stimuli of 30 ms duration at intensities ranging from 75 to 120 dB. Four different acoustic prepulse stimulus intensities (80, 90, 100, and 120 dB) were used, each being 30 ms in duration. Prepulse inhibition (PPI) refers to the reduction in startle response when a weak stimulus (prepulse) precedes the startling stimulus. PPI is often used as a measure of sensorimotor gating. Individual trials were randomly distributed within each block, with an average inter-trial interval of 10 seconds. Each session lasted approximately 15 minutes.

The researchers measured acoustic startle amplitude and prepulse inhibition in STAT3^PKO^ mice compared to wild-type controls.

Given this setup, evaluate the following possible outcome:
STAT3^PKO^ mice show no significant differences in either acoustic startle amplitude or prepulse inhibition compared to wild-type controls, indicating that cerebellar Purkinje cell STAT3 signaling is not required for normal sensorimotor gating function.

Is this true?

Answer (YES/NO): YES